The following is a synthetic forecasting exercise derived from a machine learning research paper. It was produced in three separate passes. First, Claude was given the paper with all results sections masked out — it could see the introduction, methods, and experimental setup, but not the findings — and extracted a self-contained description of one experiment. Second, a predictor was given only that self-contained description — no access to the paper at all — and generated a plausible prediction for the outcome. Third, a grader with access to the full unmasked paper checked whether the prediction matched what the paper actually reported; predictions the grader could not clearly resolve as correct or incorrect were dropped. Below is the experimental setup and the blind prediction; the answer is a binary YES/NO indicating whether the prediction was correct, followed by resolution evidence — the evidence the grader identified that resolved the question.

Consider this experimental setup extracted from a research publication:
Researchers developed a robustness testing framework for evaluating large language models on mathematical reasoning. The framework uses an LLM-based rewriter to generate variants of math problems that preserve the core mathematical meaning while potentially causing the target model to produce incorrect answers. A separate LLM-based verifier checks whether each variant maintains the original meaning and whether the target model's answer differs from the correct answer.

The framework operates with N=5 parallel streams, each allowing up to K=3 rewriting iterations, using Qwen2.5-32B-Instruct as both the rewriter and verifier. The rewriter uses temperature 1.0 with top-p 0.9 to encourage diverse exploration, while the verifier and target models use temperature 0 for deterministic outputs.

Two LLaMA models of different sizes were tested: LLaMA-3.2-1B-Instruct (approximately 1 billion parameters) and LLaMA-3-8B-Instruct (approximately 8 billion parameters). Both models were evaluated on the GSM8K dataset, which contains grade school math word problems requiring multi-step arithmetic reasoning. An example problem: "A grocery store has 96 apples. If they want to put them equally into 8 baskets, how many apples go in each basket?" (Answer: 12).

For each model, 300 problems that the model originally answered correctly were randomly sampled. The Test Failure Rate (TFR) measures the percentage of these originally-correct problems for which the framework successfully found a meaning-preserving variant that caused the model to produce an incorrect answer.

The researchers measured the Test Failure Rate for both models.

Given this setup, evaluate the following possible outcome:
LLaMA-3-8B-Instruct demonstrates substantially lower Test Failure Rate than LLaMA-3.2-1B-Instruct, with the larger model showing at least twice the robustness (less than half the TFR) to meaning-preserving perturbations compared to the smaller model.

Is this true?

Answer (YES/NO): NO